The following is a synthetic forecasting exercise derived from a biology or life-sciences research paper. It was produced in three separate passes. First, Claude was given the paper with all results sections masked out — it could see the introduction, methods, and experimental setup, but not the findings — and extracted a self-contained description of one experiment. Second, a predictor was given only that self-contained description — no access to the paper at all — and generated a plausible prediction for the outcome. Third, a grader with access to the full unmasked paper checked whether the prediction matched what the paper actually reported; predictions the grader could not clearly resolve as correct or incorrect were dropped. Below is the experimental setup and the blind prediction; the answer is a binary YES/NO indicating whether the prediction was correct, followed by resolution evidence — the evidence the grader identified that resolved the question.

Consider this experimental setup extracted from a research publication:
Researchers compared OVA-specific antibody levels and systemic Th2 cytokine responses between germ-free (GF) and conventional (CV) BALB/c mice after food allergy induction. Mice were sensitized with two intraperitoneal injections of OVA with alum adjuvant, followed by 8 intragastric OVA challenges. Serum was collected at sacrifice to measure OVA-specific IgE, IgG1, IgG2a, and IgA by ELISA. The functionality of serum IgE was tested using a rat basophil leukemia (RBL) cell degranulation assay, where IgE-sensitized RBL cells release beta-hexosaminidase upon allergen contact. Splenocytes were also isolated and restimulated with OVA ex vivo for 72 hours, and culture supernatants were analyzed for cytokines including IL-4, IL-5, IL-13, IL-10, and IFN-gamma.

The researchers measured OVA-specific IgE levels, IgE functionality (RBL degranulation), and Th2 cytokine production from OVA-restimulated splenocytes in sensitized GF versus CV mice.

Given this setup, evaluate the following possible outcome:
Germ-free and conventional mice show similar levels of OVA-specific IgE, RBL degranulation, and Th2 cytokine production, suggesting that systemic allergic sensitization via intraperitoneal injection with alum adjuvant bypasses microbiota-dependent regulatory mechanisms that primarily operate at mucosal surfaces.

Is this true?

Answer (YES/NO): NO